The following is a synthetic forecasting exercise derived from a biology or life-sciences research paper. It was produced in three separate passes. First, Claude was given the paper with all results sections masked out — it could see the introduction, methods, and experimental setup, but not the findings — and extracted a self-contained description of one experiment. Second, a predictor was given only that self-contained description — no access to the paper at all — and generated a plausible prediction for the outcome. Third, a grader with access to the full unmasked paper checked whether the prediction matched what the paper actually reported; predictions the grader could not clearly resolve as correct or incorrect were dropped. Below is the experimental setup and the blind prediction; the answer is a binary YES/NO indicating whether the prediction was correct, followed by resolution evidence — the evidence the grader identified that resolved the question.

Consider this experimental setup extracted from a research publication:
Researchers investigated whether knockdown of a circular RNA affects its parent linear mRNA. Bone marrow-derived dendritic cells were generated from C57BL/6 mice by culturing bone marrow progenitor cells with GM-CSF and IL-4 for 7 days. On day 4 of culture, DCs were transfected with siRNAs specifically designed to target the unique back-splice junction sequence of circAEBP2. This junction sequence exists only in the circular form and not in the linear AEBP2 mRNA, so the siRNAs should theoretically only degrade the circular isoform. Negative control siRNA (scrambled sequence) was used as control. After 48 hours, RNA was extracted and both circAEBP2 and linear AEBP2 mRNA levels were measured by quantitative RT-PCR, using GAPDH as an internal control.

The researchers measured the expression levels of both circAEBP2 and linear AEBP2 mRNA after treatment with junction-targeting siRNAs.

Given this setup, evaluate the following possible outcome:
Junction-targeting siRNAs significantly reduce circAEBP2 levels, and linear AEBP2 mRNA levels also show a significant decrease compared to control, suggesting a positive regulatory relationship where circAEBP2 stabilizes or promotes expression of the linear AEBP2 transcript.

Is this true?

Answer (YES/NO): NO